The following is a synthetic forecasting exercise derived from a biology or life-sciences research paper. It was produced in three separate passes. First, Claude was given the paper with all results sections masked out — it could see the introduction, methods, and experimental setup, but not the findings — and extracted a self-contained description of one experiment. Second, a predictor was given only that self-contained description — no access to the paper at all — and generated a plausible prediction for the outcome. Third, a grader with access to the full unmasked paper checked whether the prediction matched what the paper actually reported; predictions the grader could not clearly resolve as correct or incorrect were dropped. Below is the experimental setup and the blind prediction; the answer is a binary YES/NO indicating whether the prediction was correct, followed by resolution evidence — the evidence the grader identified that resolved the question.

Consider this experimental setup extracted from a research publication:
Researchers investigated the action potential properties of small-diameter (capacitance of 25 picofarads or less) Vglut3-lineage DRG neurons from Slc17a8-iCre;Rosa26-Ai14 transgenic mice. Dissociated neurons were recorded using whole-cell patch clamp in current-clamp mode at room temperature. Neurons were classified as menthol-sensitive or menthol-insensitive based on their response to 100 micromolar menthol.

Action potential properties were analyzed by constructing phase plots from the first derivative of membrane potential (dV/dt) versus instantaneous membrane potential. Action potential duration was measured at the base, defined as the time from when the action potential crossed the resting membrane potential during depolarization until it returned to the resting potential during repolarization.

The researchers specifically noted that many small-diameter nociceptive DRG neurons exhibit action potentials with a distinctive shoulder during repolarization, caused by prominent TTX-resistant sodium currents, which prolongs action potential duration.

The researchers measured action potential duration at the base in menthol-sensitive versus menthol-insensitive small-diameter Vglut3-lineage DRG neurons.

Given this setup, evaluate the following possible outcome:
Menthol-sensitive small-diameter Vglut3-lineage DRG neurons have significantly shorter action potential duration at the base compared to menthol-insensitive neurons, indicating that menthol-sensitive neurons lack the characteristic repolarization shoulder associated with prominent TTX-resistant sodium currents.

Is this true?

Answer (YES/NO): YES